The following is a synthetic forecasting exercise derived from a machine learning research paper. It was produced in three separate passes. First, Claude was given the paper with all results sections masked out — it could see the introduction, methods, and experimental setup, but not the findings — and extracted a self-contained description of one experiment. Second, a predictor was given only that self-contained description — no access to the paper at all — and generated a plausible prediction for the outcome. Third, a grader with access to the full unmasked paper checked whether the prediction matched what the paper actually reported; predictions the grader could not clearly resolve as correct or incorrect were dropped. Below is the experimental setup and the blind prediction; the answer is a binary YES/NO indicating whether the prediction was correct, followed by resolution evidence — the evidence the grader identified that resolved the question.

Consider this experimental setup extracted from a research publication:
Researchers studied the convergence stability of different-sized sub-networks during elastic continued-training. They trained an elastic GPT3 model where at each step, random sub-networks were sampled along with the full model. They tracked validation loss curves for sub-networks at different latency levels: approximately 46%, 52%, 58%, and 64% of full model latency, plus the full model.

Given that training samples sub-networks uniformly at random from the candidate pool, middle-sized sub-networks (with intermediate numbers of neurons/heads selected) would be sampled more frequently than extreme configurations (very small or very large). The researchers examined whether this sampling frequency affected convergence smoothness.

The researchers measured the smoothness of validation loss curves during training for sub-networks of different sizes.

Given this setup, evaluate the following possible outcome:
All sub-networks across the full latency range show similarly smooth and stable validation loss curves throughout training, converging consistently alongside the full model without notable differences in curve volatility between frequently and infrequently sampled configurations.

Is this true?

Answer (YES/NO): NO